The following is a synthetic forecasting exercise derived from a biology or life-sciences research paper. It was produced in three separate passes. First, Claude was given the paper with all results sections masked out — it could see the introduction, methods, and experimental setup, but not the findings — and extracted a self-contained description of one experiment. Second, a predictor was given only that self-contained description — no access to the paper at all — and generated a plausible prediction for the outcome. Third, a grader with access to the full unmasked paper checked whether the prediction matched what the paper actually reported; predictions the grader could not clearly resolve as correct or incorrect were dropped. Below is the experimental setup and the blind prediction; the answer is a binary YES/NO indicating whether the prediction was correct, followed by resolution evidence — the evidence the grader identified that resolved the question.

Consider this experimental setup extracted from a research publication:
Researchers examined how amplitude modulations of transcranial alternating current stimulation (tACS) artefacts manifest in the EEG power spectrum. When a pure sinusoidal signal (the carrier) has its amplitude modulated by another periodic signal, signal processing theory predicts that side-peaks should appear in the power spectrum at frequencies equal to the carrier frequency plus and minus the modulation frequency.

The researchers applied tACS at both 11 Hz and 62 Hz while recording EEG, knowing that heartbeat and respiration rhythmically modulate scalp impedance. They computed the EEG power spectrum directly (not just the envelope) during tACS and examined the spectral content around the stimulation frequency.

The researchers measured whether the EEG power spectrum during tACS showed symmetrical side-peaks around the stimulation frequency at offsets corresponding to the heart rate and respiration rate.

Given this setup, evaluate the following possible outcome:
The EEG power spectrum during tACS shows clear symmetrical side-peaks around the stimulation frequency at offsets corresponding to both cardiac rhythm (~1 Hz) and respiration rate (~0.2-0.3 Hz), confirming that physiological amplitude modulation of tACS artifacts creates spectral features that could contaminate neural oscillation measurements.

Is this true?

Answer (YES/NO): YES